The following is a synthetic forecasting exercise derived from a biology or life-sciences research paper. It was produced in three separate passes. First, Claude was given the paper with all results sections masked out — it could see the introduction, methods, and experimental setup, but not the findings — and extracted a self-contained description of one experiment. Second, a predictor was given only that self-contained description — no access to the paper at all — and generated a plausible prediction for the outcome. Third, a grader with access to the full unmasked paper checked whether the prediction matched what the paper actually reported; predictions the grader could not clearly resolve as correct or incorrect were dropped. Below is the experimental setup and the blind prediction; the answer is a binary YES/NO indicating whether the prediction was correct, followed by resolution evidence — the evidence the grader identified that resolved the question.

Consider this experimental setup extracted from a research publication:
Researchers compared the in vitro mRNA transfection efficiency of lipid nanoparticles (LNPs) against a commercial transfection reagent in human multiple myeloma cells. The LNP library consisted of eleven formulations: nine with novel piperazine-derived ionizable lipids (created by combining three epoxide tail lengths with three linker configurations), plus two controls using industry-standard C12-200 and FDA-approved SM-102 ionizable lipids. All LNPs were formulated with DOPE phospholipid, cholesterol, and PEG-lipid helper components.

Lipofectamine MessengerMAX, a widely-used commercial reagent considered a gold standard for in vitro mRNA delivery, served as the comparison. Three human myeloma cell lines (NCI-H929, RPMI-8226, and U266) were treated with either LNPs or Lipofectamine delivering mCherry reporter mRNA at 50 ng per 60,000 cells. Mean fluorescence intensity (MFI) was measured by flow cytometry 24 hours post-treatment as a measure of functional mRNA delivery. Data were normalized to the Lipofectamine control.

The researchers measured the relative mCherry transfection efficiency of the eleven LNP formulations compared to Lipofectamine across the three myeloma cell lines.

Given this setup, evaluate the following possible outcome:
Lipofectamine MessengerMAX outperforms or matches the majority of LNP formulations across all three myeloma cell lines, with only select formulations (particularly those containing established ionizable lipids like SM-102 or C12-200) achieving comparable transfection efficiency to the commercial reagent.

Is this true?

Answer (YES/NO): NO